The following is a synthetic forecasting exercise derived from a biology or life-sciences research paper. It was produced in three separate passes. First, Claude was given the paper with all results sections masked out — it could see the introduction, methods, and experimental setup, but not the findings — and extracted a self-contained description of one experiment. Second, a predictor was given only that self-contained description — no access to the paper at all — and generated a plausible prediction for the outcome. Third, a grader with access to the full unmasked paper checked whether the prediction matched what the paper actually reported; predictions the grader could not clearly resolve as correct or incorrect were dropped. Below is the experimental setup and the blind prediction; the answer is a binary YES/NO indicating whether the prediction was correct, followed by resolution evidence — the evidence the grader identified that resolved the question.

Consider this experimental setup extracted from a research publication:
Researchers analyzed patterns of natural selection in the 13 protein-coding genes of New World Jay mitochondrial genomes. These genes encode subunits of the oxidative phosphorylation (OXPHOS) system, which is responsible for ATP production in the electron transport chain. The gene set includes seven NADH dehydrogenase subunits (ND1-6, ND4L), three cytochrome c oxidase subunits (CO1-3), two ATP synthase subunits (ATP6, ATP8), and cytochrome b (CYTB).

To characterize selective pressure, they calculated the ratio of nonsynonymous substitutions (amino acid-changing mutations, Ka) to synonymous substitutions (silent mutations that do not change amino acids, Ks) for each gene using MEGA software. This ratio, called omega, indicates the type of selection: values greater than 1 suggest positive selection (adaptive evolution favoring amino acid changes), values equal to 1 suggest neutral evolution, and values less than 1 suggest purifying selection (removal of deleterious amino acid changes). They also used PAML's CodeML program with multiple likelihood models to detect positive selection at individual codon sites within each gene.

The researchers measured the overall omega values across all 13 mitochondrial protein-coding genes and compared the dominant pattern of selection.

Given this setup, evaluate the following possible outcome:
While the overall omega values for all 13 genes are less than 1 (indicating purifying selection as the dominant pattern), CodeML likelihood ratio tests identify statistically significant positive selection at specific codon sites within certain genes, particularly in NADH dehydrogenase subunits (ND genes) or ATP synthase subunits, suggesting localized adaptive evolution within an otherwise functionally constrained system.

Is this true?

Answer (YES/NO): NO